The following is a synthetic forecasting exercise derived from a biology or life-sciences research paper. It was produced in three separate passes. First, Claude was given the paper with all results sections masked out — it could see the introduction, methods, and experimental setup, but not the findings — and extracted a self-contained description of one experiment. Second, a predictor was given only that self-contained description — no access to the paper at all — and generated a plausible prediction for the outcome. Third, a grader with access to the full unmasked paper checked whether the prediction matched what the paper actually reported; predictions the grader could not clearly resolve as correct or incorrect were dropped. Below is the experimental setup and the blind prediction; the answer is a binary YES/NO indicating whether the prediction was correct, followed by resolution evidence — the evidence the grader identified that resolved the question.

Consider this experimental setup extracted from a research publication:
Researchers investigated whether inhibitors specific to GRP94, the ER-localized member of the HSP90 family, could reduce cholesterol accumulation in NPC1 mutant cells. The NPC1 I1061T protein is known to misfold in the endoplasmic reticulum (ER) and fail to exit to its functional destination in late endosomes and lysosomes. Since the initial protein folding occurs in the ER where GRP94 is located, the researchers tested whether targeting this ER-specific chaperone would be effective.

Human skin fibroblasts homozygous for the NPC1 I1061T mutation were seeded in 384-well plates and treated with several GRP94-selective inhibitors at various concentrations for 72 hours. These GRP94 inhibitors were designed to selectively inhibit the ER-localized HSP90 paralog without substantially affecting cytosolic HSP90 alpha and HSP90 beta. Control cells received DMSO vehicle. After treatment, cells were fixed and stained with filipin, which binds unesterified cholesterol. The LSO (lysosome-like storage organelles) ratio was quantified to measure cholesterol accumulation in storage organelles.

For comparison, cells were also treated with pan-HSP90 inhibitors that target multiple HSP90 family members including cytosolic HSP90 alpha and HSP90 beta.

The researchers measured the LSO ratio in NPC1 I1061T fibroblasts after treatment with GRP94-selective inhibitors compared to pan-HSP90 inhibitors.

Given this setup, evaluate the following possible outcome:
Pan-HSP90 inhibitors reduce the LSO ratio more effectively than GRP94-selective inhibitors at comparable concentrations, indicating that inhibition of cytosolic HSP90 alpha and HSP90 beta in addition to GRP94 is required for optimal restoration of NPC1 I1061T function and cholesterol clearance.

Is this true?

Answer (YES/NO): NO